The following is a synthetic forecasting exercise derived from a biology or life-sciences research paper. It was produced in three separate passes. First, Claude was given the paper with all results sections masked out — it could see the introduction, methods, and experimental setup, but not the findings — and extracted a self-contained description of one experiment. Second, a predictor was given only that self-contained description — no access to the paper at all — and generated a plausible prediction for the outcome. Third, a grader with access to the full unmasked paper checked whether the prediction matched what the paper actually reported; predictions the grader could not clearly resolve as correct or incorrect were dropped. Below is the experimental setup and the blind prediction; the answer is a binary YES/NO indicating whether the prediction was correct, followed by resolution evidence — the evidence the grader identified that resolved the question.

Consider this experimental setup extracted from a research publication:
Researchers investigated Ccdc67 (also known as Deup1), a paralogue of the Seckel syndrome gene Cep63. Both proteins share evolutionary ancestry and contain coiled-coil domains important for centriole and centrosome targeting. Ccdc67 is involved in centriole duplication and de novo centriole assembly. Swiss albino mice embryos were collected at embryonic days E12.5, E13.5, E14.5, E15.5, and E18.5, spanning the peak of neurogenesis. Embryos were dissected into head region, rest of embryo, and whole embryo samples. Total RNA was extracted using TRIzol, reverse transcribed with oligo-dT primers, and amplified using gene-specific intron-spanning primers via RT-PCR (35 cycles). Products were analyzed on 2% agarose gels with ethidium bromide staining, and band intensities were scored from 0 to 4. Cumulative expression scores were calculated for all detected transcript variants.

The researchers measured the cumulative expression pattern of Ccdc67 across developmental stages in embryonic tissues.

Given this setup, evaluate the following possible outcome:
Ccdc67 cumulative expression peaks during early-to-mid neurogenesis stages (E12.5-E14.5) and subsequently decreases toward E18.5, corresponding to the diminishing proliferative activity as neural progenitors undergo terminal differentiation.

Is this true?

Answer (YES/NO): NO